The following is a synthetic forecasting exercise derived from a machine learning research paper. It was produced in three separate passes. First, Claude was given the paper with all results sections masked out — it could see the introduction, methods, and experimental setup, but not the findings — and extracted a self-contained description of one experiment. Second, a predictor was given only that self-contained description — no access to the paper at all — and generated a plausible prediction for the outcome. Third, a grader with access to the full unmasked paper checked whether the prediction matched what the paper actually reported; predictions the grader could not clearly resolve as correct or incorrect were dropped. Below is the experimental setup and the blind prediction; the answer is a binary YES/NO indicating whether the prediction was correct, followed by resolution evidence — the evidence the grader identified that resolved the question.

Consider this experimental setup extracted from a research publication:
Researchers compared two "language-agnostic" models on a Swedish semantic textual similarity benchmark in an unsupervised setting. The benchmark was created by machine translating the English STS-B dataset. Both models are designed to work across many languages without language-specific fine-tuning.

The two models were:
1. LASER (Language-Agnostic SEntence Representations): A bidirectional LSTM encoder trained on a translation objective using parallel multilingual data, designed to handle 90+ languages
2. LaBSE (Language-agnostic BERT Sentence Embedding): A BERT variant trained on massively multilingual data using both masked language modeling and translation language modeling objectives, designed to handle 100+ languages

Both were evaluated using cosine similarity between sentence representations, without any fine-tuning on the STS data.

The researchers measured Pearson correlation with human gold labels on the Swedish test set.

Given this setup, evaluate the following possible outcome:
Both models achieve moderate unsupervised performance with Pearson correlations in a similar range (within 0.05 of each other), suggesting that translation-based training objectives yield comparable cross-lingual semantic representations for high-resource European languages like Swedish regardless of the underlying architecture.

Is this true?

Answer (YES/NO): NO